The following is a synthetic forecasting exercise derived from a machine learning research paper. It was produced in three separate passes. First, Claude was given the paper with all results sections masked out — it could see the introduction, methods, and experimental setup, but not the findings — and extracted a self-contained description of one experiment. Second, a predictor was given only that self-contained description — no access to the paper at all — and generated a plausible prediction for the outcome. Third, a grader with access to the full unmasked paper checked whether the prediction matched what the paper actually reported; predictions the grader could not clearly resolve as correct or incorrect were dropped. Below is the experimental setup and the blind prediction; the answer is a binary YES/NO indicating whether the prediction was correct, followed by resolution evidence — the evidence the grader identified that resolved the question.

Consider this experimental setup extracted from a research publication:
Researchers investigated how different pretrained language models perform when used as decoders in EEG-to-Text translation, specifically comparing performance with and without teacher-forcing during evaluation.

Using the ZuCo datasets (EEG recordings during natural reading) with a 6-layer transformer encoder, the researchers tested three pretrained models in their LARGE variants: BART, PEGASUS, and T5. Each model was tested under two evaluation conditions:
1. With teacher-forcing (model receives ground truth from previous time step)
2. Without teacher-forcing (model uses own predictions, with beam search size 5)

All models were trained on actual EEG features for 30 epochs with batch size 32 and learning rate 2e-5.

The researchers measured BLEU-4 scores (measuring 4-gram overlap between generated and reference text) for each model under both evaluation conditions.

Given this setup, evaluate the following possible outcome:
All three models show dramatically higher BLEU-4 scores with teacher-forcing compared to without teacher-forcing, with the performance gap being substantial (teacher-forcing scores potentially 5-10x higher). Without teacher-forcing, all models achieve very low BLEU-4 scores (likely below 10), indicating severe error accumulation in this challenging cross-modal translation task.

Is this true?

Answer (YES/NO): YES